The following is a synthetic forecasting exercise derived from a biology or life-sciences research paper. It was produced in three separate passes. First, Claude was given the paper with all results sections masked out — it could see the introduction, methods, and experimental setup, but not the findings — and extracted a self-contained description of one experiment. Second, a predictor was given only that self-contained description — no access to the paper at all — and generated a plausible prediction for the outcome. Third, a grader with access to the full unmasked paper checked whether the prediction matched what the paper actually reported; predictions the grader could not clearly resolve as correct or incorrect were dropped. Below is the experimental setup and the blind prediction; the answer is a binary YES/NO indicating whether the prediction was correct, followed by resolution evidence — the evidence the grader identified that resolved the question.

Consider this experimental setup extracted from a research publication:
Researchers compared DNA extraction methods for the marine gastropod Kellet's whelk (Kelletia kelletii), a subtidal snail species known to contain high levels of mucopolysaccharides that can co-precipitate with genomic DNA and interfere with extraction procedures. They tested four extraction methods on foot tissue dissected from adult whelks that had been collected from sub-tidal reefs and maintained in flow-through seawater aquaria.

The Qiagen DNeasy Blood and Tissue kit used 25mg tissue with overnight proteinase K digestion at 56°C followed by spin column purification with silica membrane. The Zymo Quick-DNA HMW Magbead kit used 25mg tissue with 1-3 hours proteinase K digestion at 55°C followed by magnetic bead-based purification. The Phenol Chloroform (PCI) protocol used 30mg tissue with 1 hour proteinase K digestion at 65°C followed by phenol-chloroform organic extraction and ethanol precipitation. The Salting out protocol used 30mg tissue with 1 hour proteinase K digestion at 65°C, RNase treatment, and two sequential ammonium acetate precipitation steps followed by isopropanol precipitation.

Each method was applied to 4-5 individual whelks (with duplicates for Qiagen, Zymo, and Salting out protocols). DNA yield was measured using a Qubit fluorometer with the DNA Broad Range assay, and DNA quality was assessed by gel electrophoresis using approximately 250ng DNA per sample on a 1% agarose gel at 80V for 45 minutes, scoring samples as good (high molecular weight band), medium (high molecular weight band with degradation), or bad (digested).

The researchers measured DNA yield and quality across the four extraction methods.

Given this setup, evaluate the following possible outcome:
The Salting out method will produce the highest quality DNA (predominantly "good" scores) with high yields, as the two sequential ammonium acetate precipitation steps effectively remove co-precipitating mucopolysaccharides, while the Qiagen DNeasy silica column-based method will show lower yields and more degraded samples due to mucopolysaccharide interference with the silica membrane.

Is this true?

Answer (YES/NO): YES